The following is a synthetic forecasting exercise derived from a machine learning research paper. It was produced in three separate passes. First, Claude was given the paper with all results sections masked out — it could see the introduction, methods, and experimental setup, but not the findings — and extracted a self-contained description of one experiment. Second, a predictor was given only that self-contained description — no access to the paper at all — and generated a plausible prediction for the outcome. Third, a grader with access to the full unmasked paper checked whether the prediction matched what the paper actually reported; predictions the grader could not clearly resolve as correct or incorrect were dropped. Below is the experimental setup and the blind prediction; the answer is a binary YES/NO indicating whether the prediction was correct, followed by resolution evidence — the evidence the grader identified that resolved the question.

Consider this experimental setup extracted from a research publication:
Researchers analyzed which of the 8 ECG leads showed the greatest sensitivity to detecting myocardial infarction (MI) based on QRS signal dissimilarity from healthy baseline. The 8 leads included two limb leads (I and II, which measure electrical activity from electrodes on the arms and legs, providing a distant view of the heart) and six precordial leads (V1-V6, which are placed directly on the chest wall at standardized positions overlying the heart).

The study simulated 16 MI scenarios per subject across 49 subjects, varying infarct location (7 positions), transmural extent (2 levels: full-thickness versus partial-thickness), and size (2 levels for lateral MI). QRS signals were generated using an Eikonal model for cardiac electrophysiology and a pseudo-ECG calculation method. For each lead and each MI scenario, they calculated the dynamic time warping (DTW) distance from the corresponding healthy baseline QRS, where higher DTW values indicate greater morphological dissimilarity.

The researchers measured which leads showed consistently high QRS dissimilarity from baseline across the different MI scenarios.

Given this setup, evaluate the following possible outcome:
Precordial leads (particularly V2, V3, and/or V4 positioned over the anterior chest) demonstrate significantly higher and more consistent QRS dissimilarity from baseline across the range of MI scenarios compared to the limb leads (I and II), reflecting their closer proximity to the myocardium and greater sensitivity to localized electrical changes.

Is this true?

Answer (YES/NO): NO